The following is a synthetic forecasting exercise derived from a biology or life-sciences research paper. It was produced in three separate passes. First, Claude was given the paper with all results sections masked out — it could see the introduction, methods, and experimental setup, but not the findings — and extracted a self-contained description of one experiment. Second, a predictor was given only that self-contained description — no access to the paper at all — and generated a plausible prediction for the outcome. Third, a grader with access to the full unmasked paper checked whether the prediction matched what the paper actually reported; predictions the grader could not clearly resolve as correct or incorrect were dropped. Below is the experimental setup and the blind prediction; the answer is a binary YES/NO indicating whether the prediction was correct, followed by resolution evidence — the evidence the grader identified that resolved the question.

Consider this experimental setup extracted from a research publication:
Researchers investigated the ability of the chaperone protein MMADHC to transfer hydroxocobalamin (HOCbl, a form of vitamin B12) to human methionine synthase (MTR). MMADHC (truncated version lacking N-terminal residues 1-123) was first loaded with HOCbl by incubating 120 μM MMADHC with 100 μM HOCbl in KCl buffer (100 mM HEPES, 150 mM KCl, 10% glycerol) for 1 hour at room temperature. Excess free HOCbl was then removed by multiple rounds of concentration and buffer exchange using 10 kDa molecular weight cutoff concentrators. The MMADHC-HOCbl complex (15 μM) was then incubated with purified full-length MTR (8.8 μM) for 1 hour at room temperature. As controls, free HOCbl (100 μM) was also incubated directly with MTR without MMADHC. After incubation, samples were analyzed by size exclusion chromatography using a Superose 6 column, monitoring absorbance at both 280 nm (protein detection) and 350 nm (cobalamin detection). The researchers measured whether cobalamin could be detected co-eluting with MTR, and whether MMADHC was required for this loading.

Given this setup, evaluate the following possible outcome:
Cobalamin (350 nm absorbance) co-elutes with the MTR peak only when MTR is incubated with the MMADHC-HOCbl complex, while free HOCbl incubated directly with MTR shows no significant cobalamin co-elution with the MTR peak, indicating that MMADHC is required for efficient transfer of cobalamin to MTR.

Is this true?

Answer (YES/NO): NO